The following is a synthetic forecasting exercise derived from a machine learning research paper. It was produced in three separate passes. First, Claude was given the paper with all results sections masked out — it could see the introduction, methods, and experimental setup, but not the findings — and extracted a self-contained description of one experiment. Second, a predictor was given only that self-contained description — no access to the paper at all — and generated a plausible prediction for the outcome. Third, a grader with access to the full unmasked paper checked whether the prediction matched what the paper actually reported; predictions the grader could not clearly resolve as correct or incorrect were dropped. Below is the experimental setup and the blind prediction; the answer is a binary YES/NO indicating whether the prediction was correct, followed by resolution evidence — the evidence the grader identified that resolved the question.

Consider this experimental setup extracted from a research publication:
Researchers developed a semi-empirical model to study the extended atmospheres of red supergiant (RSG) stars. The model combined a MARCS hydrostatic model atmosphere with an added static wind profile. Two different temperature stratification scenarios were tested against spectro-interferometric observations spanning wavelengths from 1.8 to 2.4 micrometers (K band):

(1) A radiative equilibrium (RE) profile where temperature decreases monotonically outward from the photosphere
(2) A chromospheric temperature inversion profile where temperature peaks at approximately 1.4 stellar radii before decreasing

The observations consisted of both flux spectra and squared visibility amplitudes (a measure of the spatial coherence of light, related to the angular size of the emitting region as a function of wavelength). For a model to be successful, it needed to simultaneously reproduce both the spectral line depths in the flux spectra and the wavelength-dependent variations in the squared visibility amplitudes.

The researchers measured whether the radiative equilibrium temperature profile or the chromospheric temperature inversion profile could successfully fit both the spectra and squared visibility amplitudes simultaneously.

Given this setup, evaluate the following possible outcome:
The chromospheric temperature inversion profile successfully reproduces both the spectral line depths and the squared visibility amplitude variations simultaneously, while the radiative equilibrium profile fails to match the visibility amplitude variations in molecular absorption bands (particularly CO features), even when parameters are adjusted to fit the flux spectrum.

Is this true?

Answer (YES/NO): NO